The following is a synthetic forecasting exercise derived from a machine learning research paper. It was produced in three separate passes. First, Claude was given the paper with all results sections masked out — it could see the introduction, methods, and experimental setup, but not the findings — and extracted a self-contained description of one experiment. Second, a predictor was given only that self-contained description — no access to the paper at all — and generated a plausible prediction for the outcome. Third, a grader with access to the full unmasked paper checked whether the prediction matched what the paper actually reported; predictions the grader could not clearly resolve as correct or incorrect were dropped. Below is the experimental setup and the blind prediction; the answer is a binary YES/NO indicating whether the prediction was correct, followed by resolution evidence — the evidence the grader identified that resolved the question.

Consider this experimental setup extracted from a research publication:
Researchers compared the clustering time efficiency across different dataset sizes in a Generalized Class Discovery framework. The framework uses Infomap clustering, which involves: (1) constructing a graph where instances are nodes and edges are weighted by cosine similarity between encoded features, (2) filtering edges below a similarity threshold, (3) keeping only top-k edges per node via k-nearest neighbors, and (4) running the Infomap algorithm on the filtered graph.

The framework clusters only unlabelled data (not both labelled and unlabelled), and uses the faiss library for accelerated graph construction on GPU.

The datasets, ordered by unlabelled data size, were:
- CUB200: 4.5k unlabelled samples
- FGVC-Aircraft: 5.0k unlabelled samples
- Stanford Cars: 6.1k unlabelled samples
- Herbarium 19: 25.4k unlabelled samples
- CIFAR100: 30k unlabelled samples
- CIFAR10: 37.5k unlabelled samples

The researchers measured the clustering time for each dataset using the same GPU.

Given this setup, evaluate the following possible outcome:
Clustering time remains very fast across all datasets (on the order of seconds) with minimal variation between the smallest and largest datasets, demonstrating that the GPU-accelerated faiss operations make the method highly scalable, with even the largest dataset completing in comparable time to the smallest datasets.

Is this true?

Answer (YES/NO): NO